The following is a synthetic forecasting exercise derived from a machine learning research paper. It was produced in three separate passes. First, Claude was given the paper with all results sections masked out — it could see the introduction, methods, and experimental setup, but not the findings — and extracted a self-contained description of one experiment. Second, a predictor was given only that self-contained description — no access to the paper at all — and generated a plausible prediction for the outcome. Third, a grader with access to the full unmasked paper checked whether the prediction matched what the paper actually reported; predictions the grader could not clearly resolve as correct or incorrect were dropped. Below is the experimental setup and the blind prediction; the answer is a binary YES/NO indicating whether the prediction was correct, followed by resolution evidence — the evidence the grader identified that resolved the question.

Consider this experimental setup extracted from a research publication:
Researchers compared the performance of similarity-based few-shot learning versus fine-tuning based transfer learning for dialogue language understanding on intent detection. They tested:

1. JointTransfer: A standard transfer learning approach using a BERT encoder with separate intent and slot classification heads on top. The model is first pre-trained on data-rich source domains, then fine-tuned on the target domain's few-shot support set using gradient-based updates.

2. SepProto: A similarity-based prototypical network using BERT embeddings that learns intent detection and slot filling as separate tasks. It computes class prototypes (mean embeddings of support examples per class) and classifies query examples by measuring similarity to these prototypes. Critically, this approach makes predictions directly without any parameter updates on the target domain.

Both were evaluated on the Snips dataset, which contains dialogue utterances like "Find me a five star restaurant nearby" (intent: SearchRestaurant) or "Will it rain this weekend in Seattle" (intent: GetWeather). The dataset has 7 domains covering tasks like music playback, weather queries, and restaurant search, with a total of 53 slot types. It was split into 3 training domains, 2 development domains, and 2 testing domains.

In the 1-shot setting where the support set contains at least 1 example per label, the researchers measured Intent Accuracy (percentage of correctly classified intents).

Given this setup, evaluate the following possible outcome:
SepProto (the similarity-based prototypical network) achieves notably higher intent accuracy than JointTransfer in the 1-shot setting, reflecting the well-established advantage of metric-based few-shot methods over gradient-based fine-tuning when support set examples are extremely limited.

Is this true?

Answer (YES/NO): YES